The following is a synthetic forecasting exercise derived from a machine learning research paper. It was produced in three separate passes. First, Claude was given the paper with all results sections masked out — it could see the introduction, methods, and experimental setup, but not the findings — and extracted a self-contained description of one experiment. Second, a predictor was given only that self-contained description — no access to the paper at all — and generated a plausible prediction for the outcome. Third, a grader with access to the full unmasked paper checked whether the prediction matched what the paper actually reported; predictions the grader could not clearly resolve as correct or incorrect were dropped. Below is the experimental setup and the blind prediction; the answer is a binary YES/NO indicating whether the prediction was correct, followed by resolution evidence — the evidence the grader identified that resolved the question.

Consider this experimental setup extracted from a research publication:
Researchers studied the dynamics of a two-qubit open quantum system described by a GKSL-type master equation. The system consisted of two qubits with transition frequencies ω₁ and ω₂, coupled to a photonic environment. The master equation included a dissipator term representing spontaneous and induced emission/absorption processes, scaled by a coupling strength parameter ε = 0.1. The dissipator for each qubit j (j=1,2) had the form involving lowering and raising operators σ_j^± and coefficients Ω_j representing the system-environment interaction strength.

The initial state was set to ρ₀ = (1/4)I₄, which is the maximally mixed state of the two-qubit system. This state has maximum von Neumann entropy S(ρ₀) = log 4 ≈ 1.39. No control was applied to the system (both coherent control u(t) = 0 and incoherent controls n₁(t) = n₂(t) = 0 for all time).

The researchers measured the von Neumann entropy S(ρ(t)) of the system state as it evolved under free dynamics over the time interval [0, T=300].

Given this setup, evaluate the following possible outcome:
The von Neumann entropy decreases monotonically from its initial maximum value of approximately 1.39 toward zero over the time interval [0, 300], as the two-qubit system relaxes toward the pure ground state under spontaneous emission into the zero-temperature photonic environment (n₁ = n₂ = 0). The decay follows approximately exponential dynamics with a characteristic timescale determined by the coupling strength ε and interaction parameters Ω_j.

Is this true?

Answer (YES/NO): YES